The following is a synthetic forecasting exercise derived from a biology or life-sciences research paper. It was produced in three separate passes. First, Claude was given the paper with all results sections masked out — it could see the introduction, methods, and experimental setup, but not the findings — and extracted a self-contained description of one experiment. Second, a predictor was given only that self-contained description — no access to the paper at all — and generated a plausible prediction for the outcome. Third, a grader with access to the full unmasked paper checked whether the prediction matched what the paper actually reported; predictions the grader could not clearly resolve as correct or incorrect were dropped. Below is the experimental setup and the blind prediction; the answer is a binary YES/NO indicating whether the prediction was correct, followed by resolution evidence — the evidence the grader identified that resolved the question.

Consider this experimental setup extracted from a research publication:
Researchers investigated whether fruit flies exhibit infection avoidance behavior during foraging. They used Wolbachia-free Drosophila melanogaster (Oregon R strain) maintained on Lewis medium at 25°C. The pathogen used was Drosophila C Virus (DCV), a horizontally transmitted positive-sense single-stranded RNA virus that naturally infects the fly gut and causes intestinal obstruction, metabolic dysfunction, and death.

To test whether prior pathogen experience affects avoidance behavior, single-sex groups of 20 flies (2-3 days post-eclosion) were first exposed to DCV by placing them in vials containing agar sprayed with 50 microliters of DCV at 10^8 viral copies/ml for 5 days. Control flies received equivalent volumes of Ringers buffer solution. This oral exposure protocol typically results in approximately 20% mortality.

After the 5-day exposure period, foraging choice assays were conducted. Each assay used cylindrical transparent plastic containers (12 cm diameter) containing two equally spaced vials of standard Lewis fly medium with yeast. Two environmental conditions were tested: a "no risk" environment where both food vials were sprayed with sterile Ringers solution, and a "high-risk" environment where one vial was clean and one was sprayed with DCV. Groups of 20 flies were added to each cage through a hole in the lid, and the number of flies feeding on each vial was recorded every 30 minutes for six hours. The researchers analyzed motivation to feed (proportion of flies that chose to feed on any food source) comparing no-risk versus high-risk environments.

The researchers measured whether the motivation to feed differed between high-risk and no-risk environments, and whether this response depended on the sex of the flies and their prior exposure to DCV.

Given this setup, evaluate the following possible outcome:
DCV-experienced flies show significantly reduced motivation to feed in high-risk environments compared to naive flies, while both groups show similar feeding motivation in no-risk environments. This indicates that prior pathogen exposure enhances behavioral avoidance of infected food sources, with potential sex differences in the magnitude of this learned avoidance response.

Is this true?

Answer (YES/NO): NO